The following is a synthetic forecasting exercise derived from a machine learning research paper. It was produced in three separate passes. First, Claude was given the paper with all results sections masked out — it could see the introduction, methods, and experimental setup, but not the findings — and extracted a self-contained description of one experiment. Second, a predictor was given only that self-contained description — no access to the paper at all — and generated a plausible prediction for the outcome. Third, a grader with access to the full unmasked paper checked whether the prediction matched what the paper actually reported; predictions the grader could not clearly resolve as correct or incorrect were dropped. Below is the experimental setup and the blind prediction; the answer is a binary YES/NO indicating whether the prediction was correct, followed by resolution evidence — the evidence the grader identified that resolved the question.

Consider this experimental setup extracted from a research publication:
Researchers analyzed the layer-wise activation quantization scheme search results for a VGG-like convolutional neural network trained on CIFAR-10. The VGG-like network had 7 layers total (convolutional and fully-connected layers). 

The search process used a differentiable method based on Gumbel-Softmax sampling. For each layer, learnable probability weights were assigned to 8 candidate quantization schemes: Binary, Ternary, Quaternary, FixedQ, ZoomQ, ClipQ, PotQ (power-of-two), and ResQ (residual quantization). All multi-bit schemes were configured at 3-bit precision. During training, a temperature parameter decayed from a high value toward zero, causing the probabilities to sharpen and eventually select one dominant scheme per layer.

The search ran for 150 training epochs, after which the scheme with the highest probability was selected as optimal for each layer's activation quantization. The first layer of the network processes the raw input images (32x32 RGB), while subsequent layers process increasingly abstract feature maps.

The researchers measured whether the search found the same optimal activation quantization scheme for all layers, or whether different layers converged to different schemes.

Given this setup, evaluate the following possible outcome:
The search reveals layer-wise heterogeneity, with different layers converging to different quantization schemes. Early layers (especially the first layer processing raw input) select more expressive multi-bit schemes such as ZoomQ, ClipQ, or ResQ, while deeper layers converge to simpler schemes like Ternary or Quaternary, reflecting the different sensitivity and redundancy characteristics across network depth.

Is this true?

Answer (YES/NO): NO